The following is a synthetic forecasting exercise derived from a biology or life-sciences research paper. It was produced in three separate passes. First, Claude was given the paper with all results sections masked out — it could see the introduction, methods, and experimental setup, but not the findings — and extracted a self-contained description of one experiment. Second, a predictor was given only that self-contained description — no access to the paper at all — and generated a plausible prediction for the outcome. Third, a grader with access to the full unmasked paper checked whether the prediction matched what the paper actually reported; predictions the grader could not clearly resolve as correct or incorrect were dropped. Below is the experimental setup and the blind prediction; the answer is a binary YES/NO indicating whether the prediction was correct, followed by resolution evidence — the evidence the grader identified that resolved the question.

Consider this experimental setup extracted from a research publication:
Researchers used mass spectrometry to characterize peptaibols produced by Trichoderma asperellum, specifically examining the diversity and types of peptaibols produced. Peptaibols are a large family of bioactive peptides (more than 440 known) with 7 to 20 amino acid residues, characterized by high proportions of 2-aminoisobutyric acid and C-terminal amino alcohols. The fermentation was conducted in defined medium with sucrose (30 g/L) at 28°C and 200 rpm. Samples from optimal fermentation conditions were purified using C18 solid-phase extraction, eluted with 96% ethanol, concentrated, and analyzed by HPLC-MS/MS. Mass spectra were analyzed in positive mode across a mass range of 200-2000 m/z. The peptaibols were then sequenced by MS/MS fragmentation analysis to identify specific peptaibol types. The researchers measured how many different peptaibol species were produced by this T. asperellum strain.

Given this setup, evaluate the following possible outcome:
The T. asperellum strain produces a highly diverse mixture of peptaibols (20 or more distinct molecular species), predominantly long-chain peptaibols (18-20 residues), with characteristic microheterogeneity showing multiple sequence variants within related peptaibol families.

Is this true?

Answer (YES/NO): NO